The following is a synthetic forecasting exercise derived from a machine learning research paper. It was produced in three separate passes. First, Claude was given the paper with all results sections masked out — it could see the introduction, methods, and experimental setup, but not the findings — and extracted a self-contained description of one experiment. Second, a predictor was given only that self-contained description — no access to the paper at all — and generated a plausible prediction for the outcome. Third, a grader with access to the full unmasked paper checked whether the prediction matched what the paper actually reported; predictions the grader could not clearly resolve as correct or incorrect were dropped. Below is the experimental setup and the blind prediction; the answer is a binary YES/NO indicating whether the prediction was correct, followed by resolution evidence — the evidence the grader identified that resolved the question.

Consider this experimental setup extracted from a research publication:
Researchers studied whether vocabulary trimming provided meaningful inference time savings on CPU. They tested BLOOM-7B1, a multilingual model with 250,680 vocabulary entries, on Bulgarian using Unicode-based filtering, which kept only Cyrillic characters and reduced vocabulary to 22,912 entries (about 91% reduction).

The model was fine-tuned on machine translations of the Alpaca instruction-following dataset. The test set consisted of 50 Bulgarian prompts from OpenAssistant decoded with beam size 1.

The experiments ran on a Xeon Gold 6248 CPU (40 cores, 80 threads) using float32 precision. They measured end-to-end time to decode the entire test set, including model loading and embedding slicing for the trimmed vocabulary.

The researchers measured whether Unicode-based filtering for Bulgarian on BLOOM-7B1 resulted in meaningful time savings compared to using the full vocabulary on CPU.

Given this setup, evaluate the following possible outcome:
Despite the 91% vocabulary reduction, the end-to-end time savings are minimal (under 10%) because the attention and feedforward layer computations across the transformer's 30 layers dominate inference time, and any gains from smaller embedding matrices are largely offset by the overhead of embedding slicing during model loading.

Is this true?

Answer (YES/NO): NO